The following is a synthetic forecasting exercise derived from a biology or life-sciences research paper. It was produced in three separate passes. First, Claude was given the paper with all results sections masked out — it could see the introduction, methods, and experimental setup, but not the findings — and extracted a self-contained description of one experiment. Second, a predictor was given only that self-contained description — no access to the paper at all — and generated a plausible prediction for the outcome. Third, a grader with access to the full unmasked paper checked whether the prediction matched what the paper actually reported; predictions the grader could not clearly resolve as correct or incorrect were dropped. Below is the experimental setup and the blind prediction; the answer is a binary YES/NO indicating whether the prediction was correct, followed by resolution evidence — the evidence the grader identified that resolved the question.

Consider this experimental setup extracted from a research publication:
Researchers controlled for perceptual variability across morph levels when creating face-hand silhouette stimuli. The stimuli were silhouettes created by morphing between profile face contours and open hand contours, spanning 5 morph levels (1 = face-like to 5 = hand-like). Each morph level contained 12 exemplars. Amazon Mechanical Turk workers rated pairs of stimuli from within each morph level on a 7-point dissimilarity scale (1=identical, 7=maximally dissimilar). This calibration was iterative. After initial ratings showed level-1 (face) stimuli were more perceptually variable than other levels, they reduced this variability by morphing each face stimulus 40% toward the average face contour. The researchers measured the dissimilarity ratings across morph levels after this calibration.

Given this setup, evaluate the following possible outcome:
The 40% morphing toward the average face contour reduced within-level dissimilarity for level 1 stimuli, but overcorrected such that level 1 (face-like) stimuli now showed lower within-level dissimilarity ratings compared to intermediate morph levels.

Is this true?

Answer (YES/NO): NO